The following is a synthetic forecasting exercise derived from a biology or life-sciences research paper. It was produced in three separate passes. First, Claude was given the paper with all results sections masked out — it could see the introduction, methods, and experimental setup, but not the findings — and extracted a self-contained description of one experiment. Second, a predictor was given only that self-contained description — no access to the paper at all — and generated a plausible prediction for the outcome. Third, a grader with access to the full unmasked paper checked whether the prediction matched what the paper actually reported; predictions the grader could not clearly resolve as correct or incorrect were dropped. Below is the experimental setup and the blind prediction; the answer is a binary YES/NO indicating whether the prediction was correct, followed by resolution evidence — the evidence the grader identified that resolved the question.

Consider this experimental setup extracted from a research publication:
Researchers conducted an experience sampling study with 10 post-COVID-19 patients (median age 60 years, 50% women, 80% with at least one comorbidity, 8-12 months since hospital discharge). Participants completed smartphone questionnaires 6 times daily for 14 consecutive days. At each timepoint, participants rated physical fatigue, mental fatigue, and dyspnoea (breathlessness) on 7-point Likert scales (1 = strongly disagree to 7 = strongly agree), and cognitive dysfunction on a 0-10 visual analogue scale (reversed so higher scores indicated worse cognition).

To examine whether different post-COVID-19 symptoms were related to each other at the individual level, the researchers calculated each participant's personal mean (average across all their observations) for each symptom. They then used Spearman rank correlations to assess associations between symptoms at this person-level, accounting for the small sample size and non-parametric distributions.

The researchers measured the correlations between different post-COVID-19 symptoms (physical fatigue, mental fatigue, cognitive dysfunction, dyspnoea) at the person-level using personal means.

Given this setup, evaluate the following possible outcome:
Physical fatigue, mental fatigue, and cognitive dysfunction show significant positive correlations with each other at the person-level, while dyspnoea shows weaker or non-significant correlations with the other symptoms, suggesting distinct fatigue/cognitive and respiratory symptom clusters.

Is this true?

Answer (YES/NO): NO